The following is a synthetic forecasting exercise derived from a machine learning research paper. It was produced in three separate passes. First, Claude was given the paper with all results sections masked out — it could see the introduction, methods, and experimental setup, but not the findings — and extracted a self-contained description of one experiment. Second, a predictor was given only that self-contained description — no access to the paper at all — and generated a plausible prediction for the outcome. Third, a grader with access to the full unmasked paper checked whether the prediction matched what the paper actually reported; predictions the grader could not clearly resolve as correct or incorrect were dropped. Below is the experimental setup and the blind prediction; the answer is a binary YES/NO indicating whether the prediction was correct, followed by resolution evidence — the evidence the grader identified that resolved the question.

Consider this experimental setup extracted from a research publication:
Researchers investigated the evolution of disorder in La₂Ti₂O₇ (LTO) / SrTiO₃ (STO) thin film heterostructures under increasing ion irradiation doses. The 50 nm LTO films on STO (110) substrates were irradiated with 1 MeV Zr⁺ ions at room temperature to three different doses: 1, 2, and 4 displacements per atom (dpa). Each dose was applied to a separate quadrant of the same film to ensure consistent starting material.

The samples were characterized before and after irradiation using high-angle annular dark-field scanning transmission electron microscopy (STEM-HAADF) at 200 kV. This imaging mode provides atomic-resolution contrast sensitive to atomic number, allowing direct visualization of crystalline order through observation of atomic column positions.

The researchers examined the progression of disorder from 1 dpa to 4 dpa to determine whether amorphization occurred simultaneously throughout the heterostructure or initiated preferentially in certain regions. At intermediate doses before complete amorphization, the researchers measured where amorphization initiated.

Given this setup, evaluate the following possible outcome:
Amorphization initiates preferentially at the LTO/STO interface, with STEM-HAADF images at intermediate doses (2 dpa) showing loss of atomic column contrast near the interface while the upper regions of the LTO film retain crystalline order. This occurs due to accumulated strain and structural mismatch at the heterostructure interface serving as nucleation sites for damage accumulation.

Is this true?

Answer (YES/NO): NO